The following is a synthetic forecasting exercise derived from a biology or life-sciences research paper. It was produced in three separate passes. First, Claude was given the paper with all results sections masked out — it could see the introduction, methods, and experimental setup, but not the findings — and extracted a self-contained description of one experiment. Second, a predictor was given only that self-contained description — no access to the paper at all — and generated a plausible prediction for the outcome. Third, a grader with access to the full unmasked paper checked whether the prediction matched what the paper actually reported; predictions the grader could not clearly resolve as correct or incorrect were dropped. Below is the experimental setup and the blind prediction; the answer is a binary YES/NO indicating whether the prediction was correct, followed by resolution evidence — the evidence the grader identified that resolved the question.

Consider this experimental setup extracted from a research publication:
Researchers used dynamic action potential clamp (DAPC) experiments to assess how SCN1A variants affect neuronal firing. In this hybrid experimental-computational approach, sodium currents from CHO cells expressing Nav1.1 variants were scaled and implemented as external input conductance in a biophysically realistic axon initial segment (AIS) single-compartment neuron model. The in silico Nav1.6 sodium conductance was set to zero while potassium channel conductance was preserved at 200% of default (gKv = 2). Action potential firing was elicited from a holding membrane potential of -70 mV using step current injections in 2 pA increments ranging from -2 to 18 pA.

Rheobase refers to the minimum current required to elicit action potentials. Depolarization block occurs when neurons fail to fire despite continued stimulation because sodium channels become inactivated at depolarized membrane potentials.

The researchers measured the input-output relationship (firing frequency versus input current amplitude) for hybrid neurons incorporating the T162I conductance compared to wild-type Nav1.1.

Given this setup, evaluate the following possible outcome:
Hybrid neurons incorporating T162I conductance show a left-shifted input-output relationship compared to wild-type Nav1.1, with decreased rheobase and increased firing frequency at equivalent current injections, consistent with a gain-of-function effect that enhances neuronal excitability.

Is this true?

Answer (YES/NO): NO